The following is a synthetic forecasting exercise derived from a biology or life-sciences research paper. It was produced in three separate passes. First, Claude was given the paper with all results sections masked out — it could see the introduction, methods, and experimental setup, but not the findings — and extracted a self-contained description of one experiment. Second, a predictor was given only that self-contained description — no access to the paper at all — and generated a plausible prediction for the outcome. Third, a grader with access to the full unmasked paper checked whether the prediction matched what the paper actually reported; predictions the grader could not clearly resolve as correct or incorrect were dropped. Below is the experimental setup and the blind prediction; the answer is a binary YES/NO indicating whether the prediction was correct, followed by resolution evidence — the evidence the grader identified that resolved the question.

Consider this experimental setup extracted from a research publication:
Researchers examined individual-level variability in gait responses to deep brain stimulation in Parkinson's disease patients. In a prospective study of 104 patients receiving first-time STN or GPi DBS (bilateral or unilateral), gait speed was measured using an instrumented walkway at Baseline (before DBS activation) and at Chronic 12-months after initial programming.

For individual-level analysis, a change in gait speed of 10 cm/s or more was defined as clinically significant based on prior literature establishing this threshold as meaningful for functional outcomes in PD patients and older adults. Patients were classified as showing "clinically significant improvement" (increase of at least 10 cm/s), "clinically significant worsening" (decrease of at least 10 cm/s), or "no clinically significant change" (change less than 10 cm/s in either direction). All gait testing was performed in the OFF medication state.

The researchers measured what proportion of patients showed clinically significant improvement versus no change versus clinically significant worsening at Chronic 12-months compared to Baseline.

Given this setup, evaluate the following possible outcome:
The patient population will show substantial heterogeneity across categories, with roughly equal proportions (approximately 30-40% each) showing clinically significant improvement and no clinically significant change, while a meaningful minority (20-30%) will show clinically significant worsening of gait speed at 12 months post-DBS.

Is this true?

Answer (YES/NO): NO